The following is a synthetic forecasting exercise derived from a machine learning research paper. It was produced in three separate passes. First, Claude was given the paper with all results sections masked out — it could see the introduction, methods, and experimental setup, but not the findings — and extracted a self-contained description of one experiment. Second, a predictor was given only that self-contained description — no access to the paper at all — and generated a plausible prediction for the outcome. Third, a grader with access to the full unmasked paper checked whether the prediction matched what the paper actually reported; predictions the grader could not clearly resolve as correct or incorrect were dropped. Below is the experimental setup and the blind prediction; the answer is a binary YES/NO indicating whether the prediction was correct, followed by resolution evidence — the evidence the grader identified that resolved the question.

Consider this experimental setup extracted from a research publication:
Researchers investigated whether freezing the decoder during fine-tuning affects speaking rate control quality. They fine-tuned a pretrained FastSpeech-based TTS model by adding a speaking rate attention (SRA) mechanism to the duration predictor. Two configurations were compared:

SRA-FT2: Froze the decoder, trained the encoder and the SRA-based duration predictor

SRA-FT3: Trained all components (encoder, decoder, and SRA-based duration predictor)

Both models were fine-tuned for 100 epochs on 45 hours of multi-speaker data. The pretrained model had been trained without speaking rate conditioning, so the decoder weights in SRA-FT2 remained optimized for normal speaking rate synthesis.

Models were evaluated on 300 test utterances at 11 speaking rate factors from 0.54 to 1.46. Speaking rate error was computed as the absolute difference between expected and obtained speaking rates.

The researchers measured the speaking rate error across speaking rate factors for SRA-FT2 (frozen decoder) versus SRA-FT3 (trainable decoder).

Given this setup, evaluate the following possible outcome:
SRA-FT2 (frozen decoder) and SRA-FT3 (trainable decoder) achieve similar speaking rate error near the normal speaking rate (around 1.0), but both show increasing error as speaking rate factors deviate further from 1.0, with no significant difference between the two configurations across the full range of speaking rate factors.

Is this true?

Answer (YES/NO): NO